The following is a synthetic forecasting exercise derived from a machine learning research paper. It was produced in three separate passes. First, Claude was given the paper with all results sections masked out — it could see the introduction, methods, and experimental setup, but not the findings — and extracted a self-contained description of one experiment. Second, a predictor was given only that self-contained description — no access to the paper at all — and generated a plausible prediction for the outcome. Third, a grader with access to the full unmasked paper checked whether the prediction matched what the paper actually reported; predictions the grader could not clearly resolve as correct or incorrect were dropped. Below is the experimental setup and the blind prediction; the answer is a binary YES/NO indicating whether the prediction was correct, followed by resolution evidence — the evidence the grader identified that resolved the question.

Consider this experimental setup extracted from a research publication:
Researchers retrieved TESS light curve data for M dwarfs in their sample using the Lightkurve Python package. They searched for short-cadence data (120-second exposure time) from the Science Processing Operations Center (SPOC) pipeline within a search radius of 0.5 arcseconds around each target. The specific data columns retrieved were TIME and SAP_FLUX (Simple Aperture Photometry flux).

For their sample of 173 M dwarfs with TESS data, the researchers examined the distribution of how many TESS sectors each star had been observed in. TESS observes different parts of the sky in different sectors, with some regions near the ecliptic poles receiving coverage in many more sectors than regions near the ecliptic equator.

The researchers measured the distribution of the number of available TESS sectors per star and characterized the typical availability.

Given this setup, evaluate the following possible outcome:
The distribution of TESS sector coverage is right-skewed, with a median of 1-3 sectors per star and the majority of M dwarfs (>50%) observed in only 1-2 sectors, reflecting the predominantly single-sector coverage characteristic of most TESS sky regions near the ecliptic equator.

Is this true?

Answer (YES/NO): NO